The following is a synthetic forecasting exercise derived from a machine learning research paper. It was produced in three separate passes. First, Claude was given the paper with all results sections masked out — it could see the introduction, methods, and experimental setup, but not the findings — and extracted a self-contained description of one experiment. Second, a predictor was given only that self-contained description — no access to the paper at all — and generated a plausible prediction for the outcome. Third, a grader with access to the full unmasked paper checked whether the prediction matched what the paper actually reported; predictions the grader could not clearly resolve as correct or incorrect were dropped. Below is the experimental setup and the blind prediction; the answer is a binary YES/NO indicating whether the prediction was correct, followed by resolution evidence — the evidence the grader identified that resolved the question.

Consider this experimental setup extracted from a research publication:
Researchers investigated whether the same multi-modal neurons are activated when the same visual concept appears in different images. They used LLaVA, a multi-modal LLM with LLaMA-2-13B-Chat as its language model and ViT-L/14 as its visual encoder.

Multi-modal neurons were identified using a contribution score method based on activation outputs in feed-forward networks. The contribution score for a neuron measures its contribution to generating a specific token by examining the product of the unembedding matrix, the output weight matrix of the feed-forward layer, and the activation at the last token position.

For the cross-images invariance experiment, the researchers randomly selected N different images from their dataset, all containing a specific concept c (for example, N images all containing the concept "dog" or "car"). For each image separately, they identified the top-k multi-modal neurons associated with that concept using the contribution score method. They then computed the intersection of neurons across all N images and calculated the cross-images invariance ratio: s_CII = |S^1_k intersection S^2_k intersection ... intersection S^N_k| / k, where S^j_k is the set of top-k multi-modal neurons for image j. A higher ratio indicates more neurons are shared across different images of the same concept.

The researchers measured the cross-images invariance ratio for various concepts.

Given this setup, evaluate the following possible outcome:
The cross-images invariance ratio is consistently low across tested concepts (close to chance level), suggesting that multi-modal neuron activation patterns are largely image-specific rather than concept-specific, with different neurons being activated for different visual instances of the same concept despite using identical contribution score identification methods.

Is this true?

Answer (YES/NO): NO